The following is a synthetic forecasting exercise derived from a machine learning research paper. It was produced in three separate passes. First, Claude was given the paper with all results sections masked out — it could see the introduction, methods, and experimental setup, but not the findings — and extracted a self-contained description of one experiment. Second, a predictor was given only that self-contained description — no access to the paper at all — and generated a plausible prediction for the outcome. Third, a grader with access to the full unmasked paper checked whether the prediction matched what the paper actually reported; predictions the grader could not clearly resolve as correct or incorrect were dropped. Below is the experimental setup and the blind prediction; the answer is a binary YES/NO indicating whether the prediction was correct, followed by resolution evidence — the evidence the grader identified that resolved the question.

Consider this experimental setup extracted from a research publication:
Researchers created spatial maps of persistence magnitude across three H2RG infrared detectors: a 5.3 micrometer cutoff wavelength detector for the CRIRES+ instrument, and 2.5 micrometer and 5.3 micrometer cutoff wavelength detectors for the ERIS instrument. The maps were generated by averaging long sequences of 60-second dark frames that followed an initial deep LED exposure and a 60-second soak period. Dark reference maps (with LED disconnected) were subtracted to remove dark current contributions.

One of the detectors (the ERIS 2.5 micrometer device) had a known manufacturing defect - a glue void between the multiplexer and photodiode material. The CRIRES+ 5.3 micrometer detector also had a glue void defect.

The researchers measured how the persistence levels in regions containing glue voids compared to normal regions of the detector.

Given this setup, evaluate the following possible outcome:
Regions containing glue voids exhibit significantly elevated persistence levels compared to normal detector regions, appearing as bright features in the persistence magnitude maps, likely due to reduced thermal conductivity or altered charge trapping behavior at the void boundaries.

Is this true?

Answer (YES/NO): NO